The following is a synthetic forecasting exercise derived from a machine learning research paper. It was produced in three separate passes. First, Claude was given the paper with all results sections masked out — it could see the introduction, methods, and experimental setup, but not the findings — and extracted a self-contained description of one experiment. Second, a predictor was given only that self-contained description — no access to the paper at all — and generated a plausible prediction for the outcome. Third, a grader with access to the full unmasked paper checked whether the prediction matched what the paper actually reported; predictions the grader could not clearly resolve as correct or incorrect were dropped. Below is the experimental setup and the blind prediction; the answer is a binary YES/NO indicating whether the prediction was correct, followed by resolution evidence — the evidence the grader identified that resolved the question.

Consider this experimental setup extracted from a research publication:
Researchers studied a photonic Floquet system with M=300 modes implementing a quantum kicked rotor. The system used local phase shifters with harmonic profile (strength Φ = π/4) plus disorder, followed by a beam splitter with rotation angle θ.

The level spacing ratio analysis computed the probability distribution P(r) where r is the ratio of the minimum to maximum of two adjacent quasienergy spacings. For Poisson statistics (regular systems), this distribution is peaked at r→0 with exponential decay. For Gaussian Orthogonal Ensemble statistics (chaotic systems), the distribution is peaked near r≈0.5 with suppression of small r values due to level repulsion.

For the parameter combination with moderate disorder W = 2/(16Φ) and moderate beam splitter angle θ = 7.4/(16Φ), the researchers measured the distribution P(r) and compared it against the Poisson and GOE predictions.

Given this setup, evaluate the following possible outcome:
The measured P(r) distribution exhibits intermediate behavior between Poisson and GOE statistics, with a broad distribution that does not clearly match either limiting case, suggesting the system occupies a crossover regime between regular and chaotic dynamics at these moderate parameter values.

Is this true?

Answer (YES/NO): NO